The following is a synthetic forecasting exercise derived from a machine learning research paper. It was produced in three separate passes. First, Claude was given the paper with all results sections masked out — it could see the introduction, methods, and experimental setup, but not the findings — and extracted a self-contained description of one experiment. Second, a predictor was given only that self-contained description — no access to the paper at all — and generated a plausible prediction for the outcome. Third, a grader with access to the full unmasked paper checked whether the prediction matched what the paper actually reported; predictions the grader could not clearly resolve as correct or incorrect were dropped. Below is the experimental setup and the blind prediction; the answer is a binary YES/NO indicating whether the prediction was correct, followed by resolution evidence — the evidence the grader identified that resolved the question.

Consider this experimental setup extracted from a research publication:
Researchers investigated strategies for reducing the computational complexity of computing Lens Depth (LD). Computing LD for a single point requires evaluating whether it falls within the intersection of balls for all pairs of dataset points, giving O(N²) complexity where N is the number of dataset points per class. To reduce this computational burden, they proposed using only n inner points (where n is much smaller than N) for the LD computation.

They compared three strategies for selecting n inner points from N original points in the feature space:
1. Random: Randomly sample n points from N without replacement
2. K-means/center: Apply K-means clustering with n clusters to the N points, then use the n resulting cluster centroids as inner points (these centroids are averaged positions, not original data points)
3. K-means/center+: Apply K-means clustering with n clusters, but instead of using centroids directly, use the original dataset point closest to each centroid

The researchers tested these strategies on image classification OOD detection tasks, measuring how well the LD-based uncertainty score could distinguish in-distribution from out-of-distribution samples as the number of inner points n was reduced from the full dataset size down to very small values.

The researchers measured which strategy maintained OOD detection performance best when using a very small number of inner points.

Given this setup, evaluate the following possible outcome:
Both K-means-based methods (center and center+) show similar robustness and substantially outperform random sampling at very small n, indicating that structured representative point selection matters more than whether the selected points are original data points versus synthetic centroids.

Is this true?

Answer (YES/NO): NO